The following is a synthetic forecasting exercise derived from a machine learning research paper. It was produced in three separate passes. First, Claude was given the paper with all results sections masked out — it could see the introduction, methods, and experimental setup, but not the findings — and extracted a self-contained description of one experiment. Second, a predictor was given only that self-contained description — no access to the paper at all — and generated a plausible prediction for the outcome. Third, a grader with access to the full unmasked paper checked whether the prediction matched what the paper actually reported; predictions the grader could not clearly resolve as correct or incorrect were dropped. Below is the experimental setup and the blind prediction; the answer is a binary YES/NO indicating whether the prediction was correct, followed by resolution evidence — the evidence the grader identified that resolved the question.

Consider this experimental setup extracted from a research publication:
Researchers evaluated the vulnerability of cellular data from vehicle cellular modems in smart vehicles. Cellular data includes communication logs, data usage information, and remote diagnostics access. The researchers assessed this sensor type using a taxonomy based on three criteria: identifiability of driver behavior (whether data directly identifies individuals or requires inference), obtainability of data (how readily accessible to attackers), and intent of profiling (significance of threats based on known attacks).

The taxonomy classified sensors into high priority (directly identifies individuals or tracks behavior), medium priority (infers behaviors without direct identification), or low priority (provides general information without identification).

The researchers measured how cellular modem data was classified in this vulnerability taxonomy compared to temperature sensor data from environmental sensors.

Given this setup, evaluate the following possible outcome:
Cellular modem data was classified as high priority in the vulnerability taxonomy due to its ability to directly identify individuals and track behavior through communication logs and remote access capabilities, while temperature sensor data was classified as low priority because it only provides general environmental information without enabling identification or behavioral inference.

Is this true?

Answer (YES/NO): YES